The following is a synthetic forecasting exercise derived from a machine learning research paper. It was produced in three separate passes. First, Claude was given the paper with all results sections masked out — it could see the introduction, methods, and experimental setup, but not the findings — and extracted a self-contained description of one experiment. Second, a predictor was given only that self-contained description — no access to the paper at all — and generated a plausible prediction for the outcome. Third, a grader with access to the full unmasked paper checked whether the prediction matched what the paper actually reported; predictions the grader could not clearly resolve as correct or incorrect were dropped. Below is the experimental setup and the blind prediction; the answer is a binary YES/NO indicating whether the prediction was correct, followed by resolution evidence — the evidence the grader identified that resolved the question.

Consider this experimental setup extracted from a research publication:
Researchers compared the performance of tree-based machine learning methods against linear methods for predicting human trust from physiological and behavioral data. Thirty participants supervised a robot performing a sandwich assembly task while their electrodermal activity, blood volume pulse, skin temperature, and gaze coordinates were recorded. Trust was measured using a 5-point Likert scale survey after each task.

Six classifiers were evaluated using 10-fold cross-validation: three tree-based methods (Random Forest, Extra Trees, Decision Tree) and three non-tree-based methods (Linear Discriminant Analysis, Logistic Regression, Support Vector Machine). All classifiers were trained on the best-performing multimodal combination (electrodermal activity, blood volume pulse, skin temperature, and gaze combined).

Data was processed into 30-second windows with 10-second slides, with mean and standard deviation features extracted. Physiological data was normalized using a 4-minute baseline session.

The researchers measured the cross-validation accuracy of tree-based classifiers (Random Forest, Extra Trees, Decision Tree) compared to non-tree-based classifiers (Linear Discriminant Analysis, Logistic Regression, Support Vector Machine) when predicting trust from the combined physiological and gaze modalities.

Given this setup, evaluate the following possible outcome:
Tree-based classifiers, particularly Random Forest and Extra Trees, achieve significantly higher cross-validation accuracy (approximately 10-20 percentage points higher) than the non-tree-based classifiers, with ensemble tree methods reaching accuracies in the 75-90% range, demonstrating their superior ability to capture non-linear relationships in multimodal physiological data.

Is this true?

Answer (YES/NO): NO